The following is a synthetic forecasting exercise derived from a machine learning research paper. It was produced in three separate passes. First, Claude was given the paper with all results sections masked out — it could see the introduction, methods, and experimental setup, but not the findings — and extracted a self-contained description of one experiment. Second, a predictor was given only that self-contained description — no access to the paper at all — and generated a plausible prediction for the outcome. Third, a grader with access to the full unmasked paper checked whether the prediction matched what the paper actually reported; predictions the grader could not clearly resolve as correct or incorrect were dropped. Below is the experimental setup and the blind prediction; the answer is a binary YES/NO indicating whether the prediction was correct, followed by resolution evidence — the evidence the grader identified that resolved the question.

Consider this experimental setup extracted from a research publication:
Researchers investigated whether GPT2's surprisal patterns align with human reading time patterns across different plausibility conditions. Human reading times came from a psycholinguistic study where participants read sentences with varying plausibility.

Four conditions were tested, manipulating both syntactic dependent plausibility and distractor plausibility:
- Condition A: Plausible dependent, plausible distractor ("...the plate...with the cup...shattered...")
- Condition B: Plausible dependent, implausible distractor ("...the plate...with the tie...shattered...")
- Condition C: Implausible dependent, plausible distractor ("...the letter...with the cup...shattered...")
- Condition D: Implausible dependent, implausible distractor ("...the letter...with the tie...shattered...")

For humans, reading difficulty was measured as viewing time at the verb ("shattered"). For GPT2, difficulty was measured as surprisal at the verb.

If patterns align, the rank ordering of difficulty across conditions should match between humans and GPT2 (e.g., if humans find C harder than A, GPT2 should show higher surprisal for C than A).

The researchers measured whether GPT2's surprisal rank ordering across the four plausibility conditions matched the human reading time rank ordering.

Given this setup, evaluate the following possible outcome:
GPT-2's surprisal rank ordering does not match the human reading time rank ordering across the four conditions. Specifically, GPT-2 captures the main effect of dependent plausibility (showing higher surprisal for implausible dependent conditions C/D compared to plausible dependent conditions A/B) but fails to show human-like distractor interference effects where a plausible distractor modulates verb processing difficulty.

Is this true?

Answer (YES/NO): NO